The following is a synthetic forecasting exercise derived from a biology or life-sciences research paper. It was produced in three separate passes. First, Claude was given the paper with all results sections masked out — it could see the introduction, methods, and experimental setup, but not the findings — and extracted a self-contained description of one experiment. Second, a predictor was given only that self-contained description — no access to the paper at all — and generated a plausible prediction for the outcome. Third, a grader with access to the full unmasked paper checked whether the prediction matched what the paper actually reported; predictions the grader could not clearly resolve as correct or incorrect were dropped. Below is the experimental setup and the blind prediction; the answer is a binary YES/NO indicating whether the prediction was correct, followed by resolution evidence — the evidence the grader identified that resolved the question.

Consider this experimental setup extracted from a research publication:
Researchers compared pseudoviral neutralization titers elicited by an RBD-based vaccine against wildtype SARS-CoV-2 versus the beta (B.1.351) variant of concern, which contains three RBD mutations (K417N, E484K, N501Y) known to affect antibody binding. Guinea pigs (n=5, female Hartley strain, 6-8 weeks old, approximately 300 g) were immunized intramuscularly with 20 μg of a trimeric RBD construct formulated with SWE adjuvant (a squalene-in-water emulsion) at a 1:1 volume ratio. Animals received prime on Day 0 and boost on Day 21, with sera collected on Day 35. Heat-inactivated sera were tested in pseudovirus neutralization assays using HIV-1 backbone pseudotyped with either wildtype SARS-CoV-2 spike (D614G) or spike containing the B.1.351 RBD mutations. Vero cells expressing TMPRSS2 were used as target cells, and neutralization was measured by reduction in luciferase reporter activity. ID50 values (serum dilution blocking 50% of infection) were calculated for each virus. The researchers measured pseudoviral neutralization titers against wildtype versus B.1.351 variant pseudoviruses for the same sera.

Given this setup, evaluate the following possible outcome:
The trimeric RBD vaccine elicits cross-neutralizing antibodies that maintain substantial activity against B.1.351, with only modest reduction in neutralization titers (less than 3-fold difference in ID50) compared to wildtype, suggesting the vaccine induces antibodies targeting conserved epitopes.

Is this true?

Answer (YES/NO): NO